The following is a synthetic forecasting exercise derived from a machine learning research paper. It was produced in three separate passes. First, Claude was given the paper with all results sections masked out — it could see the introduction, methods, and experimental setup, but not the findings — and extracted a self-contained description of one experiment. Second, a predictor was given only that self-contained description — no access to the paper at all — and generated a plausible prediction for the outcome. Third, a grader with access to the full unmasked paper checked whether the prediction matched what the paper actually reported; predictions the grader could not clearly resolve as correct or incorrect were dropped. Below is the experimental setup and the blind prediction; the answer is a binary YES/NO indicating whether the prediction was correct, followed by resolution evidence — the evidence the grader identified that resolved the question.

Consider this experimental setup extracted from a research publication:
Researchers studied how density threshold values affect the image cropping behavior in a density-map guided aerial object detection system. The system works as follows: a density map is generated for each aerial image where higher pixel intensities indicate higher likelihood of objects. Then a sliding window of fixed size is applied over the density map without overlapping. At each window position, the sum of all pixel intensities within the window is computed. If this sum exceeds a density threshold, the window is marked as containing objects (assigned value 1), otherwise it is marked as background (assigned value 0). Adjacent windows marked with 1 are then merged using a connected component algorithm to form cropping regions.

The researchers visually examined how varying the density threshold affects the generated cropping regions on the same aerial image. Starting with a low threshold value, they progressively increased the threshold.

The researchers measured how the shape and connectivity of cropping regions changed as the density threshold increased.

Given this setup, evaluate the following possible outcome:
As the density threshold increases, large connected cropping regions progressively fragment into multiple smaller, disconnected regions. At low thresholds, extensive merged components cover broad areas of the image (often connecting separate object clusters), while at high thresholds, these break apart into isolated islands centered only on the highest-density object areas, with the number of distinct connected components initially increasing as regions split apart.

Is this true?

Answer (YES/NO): YES